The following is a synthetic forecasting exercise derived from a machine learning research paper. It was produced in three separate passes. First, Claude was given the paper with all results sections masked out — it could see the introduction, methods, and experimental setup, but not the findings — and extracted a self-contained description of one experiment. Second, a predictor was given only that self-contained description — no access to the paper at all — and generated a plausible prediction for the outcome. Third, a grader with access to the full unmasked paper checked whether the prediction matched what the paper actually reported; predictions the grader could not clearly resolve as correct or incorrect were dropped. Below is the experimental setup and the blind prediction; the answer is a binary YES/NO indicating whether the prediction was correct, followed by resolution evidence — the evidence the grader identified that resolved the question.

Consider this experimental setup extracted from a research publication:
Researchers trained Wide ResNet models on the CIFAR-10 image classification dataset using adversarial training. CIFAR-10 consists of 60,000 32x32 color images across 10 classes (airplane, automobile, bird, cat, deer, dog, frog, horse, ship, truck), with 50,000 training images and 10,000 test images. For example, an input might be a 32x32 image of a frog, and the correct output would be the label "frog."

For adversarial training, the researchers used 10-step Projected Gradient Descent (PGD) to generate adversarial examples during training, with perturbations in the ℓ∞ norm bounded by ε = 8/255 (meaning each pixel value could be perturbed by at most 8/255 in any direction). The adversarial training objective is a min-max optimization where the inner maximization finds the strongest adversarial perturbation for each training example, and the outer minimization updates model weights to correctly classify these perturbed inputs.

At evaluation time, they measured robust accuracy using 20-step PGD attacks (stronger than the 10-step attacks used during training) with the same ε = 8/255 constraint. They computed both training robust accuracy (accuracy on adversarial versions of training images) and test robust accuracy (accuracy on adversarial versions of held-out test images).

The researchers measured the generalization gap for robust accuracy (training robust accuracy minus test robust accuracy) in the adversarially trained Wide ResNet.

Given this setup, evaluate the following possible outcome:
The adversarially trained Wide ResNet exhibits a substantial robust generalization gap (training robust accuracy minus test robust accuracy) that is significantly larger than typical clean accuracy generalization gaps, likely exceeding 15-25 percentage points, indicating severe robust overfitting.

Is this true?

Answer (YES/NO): YES